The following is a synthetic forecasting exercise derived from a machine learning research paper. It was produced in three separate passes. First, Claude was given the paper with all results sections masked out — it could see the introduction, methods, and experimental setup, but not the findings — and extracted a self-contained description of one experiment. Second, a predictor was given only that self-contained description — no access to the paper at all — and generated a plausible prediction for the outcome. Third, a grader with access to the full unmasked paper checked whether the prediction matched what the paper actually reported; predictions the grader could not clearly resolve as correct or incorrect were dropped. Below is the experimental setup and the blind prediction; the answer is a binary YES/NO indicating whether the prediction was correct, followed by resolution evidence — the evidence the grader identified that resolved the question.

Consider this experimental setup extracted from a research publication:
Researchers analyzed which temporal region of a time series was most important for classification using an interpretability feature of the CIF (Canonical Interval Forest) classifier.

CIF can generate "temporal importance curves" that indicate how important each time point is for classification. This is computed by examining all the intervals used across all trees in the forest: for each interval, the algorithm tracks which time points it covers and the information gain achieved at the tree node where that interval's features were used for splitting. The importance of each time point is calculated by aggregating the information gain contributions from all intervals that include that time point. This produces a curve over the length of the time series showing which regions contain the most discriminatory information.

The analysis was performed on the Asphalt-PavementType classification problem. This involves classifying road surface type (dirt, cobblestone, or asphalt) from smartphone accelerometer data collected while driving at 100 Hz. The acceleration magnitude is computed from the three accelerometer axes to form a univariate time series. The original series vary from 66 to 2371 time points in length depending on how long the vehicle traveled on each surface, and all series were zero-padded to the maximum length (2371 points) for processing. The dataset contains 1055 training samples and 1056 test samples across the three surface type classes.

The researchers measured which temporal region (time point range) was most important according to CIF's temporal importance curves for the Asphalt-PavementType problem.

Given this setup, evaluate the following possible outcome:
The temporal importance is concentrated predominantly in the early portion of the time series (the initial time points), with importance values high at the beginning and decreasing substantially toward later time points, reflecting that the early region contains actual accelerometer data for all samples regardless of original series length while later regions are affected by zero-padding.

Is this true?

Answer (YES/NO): NO